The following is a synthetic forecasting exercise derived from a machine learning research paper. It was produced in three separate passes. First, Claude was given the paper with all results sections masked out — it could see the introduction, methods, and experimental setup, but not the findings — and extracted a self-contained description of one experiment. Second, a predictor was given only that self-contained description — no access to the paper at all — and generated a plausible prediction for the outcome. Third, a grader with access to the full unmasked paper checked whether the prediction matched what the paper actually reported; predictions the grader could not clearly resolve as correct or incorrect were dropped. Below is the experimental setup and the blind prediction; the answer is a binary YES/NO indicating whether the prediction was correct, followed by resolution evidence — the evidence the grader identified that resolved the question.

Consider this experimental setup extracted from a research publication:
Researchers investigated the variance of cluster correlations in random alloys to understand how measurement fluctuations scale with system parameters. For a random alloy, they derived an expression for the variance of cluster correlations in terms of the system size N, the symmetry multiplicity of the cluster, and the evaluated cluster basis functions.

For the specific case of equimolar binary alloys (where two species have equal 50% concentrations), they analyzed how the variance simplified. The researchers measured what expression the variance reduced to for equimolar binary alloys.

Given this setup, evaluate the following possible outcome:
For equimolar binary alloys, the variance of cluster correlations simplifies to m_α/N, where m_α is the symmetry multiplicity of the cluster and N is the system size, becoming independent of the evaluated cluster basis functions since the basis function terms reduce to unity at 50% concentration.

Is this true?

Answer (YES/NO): NO